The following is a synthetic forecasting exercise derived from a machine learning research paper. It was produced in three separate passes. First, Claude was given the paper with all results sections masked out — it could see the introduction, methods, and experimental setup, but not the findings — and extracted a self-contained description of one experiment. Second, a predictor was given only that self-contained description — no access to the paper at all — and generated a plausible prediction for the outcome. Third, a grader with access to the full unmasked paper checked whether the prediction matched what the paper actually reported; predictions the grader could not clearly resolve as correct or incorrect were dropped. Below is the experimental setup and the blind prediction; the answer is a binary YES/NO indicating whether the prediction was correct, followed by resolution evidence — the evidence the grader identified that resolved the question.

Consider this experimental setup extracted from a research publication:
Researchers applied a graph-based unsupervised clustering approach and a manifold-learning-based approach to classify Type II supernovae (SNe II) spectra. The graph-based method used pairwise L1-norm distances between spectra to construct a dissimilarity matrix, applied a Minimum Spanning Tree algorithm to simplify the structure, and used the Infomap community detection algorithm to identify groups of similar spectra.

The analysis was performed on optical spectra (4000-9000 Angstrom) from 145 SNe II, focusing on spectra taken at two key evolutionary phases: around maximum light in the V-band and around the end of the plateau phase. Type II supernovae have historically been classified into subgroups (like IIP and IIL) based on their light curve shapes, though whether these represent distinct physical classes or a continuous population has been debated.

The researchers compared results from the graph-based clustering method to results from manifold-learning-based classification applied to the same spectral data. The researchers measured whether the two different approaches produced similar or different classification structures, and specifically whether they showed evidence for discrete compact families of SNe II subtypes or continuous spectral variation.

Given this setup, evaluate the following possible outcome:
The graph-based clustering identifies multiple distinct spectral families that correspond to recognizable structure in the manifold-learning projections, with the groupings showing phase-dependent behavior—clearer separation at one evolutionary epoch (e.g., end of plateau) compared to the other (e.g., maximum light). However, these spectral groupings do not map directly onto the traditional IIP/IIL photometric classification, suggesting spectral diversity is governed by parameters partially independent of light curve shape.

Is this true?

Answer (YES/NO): NO